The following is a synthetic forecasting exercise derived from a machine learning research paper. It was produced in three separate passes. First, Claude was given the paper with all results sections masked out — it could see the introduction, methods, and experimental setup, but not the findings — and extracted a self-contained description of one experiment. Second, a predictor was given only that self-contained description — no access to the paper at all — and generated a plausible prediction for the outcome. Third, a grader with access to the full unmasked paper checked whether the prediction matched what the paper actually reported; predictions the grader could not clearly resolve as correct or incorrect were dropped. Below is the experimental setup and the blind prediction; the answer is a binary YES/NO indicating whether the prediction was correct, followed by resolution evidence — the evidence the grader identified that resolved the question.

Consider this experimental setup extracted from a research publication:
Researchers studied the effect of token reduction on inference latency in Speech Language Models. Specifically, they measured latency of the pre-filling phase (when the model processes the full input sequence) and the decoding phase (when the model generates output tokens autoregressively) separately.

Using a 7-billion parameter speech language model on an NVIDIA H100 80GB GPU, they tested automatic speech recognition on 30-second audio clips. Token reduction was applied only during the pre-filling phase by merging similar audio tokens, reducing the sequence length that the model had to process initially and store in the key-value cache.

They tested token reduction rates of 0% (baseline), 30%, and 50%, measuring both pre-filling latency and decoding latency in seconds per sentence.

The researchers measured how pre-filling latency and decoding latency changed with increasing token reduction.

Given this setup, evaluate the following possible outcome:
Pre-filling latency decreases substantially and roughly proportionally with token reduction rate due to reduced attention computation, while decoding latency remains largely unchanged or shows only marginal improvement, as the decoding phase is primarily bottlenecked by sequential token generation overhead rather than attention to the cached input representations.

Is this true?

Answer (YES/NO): NO